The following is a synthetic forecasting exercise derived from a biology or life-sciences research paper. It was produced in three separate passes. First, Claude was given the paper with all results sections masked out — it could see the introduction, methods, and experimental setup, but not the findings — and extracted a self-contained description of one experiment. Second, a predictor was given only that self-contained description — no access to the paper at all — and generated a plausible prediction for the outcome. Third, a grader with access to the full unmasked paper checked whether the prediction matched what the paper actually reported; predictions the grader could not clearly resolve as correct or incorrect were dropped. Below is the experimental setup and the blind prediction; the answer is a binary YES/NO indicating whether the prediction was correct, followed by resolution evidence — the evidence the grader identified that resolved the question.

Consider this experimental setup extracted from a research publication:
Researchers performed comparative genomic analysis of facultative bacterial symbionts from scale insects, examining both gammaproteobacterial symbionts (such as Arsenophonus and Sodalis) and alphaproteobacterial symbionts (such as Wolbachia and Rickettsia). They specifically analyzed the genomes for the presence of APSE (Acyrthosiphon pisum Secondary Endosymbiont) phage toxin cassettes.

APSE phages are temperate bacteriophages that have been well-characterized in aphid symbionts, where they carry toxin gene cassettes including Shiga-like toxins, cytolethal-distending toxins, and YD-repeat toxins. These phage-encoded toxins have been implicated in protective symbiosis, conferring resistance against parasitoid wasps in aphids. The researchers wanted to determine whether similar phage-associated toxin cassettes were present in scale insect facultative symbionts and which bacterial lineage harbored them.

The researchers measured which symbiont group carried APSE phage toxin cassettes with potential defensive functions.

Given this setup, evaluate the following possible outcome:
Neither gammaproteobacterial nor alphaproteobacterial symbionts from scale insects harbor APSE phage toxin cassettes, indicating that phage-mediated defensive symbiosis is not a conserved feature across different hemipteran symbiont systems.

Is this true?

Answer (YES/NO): NO